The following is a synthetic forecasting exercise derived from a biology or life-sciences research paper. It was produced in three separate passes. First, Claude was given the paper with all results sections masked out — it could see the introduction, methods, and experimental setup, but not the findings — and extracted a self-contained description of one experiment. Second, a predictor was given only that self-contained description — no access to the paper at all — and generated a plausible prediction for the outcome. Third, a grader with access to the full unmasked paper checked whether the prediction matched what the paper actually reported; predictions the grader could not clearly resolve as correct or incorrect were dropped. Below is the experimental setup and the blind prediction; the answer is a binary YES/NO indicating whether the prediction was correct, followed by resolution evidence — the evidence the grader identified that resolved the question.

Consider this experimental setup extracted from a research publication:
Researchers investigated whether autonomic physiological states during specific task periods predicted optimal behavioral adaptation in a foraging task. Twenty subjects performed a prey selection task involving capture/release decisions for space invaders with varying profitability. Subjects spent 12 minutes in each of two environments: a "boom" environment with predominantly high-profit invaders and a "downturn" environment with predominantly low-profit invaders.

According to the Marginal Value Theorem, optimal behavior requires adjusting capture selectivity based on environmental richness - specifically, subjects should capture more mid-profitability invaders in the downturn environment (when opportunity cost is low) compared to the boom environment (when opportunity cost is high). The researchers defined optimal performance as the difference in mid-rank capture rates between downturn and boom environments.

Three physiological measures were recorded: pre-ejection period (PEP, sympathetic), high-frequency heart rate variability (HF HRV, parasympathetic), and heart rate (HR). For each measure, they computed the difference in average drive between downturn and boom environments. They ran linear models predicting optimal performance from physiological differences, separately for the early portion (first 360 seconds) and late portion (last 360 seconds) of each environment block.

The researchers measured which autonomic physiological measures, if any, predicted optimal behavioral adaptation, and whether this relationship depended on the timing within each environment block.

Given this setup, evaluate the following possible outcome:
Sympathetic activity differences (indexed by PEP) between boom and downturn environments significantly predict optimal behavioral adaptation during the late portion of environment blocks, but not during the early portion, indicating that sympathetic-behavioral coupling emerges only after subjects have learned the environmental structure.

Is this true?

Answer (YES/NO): NO